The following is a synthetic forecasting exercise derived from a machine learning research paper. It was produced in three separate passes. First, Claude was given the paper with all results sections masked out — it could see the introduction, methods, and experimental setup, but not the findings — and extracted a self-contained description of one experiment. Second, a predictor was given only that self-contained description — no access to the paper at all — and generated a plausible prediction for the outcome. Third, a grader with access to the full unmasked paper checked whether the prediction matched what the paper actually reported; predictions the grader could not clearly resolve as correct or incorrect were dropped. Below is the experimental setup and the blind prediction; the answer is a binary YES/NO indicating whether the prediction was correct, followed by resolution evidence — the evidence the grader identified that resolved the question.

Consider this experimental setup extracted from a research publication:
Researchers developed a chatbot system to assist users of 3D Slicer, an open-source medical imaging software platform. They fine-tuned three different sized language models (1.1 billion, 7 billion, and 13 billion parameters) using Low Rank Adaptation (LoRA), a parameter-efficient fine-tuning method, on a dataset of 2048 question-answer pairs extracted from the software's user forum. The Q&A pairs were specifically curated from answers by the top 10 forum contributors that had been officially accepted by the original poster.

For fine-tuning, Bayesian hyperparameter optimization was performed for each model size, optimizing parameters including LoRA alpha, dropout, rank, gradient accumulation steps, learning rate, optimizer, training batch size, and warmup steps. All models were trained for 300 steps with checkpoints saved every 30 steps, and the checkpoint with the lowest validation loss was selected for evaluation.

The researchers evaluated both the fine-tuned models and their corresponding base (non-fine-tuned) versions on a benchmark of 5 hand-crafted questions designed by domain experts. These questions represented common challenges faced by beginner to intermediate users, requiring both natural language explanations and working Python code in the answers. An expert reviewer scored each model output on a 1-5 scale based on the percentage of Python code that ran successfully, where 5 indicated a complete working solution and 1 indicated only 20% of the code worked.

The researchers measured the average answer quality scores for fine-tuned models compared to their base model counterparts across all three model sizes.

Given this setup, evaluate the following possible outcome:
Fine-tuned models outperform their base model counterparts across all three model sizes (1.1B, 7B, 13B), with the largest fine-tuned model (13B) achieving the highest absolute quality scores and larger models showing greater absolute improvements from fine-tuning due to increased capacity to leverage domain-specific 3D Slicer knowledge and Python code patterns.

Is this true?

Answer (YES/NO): NO